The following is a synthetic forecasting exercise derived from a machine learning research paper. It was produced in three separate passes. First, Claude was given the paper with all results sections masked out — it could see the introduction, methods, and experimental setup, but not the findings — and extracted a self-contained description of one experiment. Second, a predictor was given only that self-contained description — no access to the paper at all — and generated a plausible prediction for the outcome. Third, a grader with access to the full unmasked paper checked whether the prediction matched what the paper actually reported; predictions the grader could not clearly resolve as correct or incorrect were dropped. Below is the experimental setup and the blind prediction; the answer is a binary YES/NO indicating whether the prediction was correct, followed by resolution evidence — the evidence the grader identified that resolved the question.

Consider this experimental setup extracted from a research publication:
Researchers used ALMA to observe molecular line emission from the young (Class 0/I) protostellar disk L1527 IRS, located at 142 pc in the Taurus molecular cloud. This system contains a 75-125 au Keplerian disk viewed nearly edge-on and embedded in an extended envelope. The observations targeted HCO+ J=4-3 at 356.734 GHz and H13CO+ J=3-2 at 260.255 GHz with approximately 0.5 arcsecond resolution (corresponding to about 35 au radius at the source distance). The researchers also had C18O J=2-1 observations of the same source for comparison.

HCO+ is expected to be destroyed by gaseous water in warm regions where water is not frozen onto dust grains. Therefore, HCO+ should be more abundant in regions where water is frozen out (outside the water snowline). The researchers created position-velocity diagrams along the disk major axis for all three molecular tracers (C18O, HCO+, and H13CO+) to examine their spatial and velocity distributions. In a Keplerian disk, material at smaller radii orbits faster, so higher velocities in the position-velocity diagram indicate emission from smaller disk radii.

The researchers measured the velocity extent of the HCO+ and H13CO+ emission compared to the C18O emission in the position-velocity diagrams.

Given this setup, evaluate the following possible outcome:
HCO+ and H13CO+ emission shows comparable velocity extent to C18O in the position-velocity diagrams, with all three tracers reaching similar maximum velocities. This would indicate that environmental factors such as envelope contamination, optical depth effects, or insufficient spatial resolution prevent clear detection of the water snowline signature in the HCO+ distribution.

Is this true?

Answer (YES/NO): NO